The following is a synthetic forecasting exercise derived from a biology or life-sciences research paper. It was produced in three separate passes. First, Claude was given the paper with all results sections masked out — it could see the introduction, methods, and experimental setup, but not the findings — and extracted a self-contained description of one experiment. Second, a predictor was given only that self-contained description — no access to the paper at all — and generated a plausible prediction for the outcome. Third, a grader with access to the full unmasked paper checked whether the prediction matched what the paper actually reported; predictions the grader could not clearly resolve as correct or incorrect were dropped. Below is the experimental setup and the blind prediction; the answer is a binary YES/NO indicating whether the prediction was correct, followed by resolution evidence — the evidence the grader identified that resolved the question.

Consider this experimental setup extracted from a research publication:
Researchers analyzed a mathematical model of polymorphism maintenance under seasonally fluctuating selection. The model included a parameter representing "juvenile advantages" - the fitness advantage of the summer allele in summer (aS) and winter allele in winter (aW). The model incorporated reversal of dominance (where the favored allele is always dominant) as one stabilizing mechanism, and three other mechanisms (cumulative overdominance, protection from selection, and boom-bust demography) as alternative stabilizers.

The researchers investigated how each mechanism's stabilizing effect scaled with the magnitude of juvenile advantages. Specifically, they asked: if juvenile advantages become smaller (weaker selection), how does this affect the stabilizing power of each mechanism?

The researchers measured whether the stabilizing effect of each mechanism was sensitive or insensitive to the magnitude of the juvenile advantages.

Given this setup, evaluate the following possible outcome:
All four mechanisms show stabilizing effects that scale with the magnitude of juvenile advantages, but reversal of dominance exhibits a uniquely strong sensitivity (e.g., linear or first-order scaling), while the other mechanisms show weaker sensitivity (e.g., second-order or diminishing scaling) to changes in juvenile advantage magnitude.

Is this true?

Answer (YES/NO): NO